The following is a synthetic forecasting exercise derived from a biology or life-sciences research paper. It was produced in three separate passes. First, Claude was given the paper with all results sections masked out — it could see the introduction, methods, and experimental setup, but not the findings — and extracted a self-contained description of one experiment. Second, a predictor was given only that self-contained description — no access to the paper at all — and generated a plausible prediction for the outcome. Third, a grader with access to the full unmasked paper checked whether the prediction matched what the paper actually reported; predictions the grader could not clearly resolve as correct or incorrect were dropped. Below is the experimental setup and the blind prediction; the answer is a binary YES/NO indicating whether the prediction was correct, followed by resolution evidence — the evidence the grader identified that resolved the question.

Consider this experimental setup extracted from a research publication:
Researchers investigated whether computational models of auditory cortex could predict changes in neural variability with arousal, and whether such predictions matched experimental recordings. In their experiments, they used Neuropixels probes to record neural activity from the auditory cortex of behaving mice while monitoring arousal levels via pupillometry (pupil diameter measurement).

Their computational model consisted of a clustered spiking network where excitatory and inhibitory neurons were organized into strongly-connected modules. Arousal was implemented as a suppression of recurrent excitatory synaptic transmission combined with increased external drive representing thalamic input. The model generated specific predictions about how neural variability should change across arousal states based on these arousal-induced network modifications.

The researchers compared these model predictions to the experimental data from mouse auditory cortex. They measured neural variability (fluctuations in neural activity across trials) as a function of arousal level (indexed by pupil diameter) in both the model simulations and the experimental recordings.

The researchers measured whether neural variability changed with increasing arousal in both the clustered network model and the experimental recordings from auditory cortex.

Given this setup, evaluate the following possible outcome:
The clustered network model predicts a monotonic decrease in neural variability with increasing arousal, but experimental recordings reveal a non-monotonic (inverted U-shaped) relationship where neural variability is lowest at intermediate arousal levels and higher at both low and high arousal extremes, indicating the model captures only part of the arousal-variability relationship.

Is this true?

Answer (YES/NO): NO